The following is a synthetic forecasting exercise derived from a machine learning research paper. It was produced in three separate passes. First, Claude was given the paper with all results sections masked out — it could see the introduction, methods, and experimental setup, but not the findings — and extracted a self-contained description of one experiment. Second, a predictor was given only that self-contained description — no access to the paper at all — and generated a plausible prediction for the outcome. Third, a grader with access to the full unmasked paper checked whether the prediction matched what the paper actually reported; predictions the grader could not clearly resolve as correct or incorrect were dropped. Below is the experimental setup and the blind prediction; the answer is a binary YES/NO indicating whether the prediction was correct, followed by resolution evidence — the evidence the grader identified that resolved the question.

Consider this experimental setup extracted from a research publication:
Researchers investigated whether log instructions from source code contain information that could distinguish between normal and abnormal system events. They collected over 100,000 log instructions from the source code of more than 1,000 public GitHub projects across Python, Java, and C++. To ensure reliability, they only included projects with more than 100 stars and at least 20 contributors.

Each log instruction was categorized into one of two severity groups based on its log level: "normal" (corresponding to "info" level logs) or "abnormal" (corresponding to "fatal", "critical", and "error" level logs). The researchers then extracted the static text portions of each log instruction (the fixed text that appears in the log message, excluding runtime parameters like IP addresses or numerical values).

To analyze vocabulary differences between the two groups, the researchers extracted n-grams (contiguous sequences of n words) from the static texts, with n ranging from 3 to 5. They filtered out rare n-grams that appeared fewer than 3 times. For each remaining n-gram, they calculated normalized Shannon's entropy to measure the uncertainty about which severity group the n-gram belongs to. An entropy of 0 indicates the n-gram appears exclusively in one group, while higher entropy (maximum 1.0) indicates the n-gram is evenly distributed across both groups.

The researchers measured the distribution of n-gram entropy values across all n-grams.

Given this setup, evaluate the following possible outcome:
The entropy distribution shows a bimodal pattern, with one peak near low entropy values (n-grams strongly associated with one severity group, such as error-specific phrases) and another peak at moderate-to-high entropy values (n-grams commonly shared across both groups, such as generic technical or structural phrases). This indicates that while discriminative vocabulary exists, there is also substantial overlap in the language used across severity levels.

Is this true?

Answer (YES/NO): NO